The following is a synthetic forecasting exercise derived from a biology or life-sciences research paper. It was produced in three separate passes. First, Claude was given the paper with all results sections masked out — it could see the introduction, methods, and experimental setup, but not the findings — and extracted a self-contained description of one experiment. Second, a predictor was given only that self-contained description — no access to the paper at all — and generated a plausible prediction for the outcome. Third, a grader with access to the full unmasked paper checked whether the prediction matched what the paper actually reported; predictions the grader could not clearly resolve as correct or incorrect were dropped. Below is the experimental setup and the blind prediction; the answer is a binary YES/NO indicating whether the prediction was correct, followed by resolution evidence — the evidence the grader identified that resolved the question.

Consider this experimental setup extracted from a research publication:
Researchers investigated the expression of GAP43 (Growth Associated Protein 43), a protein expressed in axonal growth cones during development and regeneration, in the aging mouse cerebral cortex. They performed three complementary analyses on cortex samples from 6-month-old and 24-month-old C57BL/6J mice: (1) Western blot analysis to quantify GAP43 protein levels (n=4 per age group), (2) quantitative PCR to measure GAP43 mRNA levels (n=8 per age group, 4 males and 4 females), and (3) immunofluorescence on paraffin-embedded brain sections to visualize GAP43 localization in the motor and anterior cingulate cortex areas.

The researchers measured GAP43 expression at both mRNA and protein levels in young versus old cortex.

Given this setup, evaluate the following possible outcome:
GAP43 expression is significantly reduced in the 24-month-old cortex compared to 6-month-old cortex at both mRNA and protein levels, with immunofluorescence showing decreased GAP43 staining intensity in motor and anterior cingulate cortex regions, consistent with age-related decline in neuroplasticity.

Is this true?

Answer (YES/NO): NO